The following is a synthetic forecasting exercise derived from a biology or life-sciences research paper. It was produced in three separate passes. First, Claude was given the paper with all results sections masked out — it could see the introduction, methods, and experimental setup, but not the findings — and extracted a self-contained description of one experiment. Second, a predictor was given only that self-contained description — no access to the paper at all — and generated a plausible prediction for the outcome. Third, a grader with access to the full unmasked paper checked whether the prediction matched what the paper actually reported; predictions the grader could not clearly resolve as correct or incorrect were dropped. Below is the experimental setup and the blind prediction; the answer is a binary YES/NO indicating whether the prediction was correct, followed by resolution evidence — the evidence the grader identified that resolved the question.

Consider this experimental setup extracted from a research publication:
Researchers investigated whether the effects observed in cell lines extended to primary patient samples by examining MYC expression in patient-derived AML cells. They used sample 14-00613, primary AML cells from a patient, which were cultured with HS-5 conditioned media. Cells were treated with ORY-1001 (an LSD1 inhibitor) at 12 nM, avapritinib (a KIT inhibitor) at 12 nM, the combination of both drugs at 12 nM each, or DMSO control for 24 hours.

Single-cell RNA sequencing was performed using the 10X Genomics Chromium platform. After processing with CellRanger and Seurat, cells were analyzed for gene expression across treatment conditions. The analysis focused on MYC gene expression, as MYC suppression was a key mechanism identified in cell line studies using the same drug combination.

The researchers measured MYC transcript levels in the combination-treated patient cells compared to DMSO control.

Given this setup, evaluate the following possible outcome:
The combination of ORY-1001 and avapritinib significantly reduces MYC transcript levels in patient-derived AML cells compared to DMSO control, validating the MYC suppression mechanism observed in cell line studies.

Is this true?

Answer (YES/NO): YES